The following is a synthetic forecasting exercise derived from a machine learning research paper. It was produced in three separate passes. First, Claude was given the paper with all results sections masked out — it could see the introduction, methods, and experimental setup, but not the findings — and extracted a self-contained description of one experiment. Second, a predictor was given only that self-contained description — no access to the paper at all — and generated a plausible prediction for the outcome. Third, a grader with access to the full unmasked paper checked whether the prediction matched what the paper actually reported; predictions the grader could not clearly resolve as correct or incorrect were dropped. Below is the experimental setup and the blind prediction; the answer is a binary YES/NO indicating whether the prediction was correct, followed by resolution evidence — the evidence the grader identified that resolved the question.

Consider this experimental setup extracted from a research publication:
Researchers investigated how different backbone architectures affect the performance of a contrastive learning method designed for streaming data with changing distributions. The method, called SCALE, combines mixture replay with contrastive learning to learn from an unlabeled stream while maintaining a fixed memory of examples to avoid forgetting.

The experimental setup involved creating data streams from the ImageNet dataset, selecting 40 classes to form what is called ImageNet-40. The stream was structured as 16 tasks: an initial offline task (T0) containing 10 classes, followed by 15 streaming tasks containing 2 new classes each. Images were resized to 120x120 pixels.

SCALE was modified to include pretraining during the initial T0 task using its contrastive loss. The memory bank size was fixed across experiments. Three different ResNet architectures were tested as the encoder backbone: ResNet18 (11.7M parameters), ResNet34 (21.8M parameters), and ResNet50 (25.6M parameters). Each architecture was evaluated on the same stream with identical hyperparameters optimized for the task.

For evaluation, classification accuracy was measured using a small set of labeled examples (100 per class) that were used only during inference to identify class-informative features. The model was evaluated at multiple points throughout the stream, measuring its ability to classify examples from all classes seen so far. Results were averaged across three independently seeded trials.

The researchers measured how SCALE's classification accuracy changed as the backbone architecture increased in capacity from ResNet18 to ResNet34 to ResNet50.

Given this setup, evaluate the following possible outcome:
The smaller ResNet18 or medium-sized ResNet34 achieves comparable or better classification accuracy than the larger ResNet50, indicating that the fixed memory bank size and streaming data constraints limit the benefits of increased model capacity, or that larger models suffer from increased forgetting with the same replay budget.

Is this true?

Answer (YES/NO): YES